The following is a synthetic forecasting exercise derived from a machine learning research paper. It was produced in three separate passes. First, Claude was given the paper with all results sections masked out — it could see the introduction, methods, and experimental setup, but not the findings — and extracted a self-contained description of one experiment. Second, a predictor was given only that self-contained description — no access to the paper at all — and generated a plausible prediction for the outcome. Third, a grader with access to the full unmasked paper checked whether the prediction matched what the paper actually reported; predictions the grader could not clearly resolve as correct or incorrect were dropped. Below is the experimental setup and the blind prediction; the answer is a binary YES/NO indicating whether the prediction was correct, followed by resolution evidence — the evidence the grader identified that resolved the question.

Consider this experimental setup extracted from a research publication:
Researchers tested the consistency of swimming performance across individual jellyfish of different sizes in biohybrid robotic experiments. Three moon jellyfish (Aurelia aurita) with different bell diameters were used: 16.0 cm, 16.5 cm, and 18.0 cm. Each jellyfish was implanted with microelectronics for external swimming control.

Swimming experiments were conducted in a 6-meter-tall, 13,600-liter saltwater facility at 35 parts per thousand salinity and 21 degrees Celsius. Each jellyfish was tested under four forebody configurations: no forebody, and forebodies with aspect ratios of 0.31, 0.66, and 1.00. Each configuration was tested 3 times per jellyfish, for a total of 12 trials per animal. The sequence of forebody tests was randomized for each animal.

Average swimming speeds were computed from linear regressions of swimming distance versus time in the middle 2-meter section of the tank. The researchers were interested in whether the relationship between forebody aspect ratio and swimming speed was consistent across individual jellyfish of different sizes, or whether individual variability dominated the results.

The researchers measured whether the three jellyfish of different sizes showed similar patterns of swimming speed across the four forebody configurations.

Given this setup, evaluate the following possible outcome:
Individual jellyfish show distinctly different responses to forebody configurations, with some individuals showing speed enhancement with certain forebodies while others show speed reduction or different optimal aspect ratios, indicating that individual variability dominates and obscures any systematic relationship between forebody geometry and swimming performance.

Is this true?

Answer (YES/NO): NO